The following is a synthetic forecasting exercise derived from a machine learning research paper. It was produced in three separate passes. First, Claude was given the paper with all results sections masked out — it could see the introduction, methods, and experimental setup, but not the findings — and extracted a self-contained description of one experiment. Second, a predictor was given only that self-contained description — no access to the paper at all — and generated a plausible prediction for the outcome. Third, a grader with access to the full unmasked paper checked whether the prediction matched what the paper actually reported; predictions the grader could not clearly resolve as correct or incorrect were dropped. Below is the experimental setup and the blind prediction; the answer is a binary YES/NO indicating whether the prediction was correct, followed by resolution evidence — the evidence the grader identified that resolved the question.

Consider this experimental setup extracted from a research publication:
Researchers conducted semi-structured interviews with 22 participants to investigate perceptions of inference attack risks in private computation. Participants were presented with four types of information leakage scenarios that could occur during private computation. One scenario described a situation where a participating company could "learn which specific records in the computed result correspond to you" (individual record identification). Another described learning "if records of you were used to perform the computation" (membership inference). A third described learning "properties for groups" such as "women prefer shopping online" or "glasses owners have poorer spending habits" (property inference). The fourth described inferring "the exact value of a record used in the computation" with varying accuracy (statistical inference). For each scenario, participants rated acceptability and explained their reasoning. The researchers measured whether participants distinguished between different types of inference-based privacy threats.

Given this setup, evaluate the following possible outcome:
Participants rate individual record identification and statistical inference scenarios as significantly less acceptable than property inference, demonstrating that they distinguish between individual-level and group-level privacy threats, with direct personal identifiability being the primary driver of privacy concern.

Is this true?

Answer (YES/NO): NO